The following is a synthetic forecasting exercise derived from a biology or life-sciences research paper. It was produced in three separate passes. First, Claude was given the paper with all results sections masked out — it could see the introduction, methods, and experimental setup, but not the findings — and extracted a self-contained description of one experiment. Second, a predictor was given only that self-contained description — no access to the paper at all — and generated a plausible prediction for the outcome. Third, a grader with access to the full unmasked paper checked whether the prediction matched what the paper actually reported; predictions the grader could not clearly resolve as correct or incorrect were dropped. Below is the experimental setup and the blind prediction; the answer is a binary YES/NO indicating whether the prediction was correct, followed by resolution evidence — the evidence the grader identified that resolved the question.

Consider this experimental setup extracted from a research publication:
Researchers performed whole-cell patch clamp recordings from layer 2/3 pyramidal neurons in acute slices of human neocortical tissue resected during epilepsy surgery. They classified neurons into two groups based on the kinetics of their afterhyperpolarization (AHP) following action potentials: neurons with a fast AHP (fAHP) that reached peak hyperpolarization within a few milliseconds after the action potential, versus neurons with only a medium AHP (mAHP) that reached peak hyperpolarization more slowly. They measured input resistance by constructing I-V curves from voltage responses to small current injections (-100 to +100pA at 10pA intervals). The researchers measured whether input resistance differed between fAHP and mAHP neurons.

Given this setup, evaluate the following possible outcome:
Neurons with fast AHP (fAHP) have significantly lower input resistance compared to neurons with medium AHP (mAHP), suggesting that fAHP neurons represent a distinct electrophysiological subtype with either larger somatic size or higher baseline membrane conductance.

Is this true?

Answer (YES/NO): YES